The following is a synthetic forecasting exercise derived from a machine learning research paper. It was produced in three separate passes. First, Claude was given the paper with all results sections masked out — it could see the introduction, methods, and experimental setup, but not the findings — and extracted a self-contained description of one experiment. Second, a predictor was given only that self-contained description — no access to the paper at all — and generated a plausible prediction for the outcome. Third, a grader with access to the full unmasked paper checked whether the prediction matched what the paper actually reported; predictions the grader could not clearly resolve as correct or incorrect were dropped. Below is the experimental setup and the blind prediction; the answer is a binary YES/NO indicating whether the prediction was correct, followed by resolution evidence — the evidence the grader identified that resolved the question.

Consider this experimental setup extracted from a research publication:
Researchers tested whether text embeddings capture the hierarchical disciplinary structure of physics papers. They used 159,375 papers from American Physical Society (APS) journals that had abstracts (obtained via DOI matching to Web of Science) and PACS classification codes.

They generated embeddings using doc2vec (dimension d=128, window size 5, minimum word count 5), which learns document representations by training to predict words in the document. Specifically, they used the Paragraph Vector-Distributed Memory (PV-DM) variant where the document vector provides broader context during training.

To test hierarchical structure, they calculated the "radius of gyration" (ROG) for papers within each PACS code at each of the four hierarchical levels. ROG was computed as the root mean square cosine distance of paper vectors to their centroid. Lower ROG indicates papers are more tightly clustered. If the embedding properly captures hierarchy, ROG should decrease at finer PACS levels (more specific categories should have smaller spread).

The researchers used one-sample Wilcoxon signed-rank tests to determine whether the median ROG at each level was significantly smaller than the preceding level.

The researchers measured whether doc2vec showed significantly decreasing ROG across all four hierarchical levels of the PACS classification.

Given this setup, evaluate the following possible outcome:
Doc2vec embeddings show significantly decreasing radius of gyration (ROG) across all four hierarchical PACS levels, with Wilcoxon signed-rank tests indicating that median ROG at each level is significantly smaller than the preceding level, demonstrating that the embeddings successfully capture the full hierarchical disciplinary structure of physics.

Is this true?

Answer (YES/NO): NO